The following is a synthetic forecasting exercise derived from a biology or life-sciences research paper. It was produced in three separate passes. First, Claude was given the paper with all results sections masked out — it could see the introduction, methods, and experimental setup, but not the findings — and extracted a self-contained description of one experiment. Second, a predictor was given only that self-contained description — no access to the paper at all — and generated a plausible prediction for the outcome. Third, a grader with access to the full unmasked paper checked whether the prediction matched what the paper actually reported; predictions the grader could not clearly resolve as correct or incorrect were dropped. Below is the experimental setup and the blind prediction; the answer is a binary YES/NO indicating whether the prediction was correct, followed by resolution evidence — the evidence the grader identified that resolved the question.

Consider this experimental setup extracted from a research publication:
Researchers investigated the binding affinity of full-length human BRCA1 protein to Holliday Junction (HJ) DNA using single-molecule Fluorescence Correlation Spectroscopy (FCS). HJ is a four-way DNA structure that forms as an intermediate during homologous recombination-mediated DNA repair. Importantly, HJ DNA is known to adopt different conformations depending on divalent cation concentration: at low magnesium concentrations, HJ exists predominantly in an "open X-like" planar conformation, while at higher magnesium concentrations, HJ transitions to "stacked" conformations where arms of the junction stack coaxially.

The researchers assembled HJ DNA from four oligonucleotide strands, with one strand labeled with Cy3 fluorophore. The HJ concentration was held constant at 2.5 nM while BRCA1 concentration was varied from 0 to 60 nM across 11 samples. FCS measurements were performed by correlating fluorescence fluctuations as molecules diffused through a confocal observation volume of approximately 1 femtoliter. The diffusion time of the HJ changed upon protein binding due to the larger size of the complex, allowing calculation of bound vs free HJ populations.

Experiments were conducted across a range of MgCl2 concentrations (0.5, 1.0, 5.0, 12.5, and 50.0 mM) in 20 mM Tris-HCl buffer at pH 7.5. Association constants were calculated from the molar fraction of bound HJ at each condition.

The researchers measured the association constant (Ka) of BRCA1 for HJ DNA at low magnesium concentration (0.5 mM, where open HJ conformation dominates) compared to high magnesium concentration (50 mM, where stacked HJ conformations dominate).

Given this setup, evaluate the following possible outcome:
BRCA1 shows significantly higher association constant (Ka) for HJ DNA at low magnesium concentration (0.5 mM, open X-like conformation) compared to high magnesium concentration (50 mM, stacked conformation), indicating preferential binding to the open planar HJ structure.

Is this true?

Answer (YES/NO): YES